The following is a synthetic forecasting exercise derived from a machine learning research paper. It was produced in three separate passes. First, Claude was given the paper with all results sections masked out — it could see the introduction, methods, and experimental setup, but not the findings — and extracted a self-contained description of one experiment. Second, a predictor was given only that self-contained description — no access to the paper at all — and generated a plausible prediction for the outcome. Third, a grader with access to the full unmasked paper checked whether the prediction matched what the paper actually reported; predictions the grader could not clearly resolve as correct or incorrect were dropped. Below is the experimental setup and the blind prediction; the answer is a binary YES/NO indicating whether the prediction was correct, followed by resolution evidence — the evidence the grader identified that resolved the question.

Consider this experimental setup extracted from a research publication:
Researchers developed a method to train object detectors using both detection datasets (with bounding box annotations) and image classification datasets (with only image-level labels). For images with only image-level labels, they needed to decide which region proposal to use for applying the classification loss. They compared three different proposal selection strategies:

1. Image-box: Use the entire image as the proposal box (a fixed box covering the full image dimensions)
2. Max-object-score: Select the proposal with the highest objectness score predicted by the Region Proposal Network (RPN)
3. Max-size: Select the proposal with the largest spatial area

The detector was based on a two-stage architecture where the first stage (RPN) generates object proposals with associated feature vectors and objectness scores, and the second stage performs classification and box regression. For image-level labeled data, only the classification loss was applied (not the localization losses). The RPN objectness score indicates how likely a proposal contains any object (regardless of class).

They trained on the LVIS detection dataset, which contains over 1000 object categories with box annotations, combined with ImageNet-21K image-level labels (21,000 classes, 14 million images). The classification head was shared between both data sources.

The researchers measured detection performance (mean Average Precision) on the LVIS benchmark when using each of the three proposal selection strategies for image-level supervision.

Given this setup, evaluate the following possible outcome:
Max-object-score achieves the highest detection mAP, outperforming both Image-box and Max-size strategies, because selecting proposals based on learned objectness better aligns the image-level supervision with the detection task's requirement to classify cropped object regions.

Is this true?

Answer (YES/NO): NO